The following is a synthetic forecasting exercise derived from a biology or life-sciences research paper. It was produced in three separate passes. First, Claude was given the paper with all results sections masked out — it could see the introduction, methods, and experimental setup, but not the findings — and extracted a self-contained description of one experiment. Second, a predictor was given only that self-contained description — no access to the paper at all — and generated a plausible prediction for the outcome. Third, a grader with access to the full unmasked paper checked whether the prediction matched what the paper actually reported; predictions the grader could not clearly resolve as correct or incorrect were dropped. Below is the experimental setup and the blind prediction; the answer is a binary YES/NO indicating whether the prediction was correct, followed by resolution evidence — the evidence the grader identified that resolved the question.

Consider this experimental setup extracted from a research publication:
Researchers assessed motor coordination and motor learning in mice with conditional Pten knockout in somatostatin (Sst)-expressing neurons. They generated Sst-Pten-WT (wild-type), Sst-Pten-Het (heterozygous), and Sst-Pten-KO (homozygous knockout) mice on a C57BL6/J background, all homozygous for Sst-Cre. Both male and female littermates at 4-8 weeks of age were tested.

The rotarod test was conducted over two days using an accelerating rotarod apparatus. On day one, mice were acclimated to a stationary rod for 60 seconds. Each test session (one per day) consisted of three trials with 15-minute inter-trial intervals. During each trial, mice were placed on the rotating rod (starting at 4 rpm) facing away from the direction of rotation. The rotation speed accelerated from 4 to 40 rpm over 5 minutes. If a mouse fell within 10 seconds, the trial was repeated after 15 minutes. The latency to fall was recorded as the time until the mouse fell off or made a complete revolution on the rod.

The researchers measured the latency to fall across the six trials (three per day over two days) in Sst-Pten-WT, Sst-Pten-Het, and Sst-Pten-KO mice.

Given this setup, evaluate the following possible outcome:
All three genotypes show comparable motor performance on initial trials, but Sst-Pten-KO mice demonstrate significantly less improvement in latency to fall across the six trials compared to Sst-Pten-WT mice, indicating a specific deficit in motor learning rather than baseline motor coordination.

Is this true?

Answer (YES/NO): NO